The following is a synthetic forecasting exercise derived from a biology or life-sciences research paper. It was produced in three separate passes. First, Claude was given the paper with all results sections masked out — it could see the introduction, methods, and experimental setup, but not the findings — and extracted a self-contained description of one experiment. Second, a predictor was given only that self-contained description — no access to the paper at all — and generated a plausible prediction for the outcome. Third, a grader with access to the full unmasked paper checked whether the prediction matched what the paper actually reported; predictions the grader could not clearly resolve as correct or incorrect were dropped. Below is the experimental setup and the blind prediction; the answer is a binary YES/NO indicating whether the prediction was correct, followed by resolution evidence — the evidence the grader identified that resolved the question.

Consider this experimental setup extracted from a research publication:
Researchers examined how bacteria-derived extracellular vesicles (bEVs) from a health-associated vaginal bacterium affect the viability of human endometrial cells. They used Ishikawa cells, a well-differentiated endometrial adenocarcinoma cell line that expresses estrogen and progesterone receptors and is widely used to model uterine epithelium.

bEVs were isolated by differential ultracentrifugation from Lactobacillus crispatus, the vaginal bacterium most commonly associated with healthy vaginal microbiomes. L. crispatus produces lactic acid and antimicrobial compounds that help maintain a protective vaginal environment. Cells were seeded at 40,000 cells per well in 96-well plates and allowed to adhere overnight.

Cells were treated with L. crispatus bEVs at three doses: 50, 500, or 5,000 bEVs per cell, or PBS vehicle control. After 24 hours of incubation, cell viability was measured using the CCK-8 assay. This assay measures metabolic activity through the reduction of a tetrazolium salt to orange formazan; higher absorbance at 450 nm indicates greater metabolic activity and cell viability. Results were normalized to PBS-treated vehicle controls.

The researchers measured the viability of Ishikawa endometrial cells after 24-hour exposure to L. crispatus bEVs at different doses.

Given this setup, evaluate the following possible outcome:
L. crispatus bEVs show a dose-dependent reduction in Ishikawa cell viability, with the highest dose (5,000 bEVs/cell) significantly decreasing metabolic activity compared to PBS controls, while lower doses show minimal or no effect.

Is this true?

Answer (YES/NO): NO